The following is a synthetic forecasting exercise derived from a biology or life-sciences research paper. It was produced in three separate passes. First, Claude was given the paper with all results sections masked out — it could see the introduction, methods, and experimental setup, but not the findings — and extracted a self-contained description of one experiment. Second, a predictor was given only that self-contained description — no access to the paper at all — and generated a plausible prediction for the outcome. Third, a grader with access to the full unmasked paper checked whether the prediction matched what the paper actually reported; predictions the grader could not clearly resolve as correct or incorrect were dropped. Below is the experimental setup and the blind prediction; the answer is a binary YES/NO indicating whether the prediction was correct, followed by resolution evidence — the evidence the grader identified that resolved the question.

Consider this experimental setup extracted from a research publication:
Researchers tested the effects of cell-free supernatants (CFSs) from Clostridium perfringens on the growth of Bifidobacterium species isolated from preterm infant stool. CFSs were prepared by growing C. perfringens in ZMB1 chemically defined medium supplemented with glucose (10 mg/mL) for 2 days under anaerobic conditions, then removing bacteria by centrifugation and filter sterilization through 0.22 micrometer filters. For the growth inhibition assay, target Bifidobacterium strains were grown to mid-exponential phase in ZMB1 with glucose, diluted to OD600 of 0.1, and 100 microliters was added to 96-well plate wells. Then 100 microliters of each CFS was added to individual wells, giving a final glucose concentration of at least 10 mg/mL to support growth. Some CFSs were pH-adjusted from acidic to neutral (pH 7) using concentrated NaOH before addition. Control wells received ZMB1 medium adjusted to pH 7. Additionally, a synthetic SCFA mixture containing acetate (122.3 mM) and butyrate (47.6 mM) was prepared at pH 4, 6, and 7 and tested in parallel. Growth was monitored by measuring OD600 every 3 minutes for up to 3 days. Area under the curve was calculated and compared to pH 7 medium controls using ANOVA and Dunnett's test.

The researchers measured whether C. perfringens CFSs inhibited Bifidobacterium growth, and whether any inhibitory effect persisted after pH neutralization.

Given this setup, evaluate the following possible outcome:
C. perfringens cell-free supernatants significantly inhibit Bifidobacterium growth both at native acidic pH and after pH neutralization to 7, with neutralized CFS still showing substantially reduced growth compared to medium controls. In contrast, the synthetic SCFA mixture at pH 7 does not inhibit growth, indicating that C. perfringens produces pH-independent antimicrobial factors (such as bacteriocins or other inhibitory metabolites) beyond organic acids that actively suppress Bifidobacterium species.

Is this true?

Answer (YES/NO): NO